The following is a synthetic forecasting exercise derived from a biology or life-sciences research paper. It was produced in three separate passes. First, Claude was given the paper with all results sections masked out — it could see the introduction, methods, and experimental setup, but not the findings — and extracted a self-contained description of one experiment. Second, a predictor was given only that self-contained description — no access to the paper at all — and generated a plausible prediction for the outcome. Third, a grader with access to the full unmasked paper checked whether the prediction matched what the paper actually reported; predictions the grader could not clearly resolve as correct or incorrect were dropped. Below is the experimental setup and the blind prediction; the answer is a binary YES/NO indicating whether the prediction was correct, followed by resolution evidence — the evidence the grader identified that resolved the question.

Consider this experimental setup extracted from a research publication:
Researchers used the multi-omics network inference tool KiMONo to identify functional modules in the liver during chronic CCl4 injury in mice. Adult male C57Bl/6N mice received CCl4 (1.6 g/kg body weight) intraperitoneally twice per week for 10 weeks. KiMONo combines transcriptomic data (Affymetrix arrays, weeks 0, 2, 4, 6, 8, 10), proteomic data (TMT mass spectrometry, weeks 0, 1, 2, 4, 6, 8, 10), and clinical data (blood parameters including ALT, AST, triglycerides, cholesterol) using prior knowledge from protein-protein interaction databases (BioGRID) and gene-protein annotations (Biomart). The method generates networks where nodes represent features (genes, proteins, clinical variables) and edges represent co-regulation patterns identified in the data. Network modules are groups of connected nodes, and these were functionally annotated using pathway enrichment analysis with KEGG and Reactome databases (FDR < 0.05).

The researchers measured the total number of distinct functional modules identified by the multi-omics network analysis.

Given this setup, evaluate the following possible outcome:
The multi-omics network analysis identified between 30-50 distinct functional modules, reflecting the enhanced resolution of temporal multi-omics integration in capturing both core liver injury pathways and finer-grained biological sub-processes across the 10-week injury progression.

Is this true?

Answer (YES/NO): NO